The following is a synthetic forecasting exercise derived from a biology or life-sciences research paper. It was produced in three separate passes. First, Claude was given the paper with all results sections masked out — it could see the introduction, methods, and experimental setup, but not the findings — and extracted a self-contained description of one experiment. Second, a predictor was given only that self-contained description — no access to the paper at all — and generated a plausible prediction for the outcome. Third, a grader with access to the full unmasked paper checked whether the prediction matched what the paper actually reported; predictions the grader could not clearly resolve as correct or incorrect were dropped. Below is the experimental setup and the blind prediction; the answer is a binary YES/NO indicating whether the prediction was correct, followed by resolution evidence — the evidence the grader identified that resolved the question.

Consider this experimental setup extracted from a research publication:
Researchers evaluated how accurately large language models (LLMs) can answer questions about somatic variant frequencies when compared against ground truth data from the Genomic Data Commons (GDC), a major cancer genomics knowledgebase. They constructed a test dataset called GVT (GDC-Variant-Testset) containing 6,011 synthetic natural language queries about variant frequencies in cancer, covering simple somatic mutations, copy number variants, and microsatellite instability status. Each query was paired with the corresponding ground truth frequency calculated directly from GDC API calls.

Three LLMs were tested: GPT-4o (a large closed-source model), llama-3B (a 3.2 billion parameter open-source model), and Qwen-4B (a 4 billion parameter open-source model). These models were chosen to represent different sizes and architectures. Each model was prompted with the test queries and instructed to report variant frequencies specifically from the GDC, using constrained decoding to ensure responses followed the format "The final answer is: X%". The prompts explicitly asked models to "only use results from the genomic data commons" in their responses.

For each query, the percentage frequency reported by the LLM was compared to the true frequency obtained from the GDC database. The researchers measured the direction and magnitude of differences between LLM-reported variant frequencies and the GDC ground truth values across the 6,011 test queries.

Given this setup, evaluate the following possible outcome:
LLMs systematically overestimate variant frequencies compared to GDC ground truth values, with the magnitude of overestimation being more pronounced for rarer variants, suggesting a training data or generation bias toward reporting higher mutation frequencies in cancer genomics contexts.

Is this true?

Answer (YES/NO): NO